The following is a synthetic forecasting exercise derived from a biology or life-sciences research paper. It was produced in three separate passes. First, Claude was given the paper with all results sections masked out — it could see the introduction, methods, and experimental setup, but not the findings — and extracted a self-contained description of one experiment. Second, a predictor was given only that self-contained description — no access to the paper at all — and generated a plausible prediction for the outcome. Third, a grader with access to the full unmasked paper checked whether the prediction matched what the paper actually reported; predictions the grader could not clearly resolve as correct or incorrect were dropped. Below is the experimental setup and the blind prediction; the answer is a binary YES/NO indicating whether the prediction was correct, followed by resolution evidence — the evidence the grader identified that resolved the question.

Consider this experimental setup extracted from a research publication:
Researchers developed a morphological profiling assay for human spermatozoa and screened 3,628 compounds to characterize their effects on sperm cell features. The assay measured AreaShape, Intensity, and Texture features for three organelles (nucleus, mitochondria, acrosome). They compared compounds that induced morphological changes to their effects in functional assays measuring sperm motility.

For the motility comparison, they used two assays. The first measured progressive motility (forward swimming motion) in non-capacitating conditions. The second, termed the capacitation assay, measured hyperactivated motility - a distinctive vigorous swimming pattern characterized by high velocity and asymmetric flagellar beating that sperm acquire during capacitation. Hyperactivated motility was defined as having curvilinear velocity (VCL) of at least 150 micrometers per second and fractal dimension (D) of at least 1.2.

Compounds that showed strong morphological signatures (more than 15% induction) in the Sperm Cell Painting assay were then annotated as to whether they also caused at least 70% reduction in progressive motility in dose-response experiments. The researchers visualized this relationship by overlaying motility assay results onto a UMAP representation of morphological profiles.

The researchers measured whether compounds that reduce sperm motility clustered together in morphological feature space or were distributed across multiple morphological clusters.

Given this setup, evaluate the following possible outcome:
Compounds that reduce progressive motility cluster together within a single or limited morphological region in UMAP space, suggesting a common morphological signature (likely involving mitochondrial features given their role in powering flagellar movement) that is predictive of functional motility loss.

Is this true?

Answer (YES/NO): NO